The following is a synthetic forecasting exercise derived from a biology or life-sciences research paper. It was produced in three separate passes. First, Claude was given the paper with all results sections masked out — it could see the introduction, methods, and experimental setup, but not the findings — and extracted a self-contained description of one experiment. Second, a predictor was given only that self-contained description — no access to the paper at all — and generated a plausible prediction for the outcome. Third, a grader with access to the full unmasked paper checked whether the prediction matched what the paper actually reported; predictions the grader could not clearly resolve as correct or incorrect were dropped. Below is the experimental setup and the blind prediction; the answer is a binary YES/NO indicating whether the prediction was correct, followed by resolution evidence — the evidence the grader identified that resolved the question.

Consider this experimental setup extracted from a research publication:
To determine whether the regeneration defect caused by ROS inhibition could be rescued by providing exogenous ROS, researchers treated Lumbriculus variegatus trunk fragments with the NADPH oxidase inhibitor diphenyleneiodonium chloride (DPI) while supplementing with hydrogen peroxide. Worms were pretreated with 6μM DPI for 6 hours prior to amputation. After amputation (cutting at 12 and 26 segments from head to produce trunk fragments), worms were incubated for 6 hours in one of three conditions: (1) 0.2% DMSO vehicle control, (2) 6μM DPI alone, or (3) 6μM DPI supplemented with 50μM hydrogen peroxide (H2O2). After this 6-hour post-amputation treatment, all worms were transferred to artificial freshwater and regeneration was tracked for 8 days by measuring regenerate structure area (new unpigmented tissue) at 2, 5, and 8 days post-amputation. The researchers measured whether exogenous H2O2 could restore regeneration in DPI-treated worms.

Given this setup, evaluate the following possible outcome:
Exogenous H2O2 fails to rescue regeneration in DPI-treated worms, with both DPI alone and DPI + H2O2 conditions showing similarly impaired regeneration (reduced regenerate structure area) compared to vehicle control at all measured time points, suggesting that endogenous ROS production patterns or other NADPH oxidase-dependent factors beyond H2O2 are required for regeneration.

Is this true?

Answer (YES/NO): NO